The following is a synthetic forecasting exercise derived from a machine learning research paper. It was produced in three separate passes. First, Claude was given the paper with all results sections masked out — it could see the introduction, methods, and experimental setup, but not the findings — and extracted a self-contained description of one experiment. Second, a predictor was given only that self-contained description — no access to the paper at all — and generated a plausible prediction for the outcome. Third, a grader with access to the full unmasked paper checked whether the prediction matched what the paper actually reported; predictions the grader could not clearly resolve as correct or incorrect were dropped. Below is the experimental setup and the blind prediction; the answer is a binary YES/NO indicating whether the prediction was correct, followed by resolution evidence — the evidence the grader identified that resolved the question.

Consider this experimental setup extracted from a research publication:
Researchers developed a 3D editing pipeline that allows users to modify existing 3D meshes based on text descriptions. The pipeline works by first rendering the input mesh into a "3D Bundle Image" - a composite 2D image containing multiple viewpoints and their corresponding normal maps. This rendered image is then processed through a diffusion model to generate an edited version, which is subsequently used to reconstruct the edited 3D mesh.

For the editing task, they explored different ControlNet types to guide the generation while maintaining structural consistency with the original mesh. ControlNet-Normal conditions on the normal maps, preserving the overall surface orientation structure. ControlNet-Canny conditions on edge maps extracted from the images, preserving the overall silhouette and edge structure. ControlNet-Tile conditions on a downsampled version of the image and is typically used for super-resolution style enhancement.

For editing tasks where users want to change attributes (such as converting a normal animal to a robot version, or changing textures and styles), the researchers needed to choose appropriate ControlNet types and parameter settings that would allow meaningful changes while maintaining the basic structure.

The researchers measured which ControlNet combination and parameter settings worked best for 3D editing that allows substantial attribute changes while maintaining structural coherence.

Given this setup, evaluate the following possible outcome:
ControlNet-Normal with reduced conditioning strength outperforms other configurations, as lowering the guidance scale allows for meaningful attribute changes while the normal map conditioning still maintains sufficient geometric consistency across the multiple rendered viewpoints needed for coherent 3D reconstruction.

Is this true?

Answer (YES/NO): NO